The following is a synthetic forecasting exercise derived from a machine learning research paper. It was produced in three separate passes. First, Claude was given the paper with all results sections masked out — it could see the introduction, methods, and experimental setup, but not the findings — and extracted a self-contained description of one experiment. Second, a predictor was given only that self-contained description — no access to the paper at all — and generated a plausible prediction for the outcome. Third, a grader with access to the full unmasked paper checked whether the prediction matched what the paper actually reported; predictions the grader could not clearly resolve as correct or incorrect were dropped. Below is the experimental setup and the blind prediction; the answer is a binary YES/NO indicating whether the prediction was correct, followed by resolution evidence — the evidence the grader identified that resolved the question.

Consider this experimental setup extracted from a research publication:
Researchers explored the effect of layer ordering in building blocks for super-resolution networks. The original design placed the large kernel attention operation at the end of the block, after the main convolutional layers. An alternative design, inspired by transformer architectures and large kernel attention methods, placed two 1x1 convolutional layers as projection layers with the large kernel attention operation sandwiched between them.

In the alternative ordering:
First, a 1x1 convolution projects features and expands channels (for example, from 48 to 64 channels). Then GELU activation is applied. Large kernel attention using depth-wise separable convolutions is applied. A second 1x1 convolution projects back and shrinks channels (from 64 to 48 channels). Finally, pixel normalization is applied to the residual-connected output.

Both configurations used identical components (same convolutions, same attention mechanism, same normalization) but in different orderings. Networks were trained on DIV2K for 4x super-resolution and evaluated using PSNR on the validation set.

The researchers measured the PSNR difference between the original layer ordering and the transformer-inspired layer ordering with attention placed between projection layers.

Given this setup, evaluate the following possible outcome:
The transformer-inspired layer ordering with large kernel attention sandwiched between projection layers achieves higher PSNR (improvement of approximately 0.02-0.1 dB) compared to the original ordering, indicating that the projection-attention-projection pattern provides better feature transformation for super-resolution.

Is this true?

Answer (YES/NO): YES